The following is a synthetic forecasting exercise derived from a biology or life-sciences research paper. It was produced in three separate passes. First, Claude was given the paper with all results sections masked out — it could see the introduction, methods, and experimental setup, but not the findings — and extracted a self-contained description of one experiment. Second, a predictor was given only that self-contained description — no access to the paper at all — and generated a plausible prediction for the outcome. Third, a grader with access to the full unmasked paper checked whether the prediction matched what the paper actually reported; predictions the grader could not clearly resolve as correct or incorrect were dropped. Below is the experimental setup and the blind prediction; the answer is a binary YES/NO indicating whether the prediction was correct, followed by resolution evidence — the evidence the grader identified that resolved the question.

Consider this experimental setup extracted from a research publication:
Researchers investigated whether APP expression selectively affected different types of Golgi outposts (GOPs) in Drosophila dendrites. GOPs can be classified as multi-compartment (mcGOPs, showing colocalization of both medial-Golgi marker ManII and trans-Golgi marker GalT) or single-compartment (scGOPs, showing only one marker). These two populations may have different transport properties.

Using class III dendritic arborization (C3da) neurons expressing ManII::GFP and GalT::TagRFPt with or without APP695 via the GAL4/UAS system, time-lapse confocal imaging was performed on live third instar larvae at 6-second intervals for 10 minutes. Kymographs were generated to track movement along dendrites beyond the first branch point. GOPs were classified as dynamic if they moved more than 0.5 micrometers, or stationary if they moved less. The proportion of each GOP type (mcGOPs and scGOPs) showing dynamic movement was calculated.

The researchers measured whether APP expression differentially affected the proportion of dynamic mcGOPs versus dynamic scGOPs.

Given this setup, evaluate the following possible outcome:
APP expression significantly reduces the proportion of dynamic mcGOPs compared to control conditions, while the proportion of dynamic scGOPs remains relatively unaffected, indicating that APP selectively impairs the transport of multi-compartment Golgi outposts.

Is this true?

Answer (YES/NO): NO